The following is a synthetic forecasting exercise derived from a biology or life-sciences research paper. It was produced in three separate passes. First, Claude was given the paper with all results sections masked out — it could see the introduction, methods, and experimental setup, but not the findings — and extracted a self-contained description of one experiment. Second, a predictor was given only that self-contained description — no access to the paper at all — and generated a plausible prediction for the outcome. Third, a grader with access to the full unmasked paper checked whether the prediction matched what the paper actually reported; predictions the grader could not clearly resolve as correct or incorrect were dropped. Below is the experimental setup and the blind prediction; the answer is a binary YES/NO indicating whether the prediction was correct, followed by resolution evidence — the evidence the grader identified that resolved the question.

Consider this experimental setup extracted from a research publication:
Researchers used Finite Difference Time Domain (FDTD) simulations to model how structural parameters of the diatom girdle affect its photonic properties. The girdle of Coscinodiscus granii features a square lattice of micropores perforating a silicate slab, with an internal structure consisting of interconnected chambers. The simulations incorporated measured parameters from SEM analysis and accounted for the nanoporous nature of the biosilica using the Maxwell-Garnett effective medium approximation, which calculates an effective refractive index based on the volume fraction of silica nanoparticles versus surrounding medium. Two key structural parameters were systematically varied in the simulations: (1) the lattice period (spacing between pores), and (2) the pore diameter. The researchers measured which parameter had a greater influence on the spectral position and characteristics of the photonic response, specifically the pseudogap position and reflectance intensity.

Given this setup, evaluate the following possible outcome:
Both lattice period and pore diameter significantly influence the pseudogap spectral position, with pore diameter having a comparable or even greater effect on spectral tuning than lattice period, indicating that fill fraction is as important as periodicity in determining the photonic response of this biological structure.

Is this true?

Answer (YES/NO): NO